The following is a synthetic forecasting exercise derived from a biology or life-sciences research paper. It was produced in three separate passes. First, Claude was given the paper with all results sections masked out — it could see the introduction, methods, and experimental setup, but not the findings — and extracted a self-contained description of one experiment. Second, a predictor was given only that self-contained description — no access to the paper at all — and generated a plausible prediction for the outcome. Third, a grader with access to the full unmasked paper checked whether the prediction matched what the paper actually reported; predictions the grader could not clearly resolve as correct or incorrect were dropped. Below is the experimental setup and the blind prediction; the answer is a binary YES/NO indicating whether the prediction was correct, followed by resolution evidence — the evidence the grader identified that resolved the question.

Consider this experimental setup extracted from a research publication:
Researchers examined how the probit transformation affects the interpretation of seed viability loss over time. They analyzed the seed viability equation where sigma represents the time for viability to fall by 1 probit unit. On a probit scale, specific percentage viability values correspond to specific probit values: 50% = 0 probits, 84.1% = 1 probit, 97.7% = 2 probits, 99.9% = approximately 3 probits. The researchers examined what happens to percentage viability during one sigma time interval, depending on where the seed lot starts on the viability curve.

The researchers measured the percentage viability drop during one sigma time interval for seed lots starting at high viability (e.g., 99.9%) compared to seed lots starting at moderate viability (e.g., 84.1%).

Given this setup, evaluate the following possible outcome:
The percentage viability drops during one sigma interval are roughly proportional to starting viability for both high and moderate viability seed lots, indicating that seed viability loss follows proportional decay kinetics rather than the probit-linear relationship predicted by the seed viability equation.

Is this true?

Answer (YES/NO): NO